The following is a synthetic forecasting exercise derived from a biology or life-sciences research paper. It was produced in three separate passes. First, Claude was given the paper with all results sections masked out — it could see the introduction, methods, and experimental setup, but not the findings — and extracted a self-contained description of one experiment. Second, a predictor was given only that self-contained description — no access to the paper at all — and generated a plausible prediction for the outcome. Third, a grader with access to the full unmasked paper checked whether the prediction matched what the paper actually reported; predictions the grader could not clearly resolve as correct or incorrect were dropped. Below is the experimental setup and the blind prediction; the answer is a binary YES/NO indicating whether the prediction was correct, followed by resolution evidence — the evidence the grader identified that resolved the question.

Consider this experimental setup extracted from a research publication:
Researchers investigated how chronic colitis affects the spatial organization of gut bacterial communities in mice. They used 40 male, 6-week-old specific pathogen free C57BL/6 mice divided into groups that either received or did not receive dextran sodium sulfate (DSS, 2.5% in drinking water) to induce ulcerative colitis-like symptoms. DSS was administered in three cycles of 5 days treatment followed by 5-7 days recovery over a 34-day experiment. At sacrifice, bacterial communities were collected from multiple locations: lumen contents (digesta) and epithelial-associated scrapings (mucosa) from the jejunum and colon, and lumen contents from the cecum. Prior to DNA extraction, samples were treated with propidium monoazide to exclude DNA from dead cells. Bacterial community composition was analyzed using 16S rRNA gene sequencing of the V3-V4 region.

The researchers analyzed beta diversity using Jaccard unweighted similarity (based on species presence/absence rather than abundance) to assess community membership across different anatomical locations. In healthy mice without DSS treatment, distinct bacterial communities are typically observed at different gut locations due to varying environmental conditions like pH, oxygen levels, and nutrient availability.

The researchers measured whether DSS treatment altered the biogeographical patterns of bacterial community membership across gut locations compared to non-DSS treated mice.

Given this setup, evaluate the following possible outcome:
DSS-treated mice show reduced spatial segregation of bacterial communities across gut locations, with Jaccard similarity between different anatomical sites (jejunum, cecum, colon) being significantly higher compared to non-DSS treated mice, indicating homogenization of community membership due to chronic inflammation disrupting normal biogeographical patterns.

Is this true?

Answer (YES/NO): YES